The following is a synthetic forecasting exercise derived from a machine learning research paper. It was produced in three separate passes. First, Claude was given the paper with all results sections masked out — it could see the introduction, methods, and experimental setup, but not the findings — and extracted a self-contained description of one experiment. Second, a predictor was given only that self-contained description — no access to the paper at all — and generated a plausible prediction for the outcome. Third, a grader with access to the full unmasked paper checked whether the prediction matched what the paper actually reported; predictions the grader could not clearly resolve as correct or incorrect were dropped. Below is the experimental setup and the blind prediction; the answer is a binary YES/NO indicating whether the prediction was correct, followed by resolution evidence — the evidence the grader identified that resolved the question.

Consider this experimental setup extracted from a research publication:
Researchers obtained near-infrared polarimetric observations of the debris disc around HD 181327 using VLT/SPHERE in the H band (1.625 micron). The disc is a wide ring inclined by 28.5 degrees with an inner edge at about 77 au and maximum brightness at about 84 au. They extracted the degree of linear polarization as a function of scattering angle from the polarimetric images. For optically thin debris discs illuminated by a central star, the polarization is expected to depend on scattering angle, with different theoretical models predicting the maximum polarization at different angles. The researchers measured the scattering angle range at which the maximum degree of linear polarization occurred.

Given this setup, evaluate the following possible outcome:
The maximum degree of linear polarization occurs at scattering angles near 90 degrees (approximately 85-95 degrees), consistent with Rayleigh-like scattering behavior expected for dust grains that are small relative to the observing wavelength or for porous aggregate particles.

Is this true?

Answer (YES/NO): NO